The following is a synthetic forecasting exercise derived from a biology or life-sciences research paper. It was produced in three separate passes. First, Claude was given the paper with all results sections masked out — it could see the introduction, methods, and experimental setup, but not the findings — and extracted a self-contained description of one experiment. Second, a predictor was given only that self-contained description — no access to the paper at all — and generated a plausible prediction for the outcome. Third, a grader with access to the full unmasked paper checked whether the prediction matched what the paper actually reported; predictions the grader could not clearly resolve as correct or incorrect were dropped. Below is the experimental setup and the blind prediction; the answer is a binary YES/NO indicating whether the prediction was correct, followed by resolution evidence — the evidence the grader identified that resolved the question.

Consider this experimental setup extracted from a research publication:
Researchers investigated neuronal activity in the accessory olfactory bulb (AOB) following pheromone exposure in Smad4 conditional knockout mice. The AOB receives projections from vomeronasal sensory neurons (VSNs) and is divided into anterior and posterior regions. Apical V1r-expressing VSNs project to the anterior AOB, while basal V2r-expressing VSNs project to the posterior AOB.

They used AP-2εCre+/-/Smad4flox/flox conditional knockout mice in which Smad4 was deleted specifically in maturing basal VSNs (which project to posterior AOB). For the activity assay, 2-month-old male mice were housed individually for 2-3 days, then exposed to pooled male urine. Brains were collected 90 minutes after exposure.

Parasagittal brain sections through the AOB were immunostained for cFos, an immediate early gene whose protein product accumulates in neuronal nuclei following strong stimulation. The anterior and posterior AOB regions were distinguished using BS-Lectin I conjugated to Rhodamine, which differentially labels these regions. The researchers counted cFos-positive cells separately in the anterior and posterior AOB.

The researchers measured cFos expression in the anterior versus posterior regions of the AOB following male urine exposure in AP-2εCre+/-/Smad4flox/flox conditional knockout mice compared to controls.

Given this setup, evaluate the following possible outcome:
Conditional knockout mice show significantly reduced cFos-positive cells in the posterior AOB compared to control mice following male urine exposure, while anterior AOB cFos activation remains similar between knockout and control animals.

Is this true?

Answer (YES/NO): NO